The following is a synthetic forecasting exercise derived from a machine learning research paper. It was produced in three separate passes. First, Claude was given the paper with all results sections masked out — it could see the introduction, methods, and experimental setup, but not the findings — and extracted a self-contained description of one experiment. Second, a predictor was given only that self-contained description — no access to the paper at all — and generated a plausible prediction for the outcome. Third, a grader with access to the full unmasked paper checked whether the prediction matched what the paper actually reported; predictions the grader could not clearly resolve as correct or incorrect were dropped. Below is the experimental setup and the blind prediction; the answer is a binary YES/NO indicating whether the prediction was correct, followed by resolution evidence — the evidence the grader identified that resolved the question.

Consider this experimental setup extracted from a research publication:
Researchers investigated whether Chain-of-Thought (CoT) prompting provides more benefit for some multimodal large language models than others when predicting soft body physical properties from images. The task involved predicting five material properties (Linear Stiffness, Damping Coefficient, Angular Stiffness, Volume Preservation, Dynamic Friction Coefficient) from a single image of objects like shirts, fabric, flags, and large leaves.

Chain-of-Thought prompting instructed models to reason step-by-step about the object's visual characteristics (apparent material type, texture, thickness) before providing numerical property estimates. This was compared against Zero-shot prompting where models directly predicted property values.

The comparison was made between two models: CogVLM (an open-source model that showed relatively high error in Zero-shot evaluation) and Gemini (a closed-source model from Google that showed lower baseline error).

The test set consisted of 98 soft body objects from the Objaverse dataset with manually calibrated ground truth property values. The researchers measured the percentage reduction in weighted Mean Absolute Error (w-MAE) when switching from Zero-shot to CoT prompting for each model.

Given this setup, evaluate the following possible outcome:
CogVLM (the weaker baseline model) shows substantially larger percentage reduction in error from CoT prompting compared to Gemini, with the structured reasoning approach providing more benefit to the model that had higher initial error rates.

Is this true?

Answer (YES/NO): NO